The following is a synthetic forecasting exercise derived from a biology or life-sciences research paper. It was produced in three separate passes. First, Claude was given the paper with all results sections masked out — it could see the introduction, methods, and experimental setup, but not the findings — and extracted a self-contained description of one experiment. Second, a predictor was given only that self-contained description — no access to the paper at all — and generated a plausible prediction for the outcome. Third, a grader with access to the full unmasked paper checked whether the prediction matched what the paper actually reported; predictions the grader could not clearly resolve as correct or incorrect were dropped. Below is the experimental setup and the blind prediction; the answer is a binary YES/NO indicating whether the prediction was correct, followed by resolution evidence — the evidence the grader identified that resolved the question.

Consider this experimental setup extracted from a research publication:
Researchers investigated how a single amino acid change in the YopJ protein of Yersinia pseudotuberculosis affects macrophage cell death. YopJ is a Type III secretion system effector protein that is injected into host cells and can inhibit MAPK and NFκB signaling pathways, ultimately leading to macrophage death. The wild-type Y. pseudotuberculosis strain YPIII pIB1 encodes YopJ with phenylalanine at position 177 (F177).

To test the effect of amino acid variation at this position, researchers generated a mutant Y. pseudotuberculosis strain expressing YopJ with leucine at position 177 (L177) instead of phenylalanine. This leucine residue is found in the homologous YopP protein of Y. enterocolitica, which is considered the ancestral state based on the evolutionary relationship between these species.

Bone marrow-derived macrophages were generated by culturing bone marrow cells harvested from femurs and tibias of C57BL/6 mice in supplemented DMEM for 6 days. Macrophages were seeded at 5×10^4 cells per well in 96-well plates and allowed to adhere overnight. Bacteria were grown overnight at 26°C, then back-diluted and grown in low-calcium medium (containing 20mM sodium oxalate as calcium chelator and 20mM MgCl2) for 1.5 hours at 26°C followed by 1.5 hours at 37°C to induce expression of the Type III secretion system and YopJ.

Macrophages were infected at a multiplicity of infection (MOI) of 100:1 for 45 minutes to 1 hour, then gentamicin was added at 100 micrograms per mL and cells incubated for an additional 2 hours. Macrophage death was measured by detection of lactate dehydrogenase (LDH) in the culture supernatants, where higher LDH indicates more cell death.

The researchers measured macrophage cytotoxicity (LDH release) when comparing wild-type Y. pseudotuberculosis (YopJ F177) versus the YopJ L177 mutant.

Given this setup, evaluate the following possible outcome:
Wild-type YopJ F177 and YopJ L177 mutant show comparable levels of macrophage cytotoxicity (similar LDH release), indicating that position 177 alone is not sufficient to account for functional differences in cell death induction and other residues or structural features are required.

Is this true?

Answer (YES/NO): NO